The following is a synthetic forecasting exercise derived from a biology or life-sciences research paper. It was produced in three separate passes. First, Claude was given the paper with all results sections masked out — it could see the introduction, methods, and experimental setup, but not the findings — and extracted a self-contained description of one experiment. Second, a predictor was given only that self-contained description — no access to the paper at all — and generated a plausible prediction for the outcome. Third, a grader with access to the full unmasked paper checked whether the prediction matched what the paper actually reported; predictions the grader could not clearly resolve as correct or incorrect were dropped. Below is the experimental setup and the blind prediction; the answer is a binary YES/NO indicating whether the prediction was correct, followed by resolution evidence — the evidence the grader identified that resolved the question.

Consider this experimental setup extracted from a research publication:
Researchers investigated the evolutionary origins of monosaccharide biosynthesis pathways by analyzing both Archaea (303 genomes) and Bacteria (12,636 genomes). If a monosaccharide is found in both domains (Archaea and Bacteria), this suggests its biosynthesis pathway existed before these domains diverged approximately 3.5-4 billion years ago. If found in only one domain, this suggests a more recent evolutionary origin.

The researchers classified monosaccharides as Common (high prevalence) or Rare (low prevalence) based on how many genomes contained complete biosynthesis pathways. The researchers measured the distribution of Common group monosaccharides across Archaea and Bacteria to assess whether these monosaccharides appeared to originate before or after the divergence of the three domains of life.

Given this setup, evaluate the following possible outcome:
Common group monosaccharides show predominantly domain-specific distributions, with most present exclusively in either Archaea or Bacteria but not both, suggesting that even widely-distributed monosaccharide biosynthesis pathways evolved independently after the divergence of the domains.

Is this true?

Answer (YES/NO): NO